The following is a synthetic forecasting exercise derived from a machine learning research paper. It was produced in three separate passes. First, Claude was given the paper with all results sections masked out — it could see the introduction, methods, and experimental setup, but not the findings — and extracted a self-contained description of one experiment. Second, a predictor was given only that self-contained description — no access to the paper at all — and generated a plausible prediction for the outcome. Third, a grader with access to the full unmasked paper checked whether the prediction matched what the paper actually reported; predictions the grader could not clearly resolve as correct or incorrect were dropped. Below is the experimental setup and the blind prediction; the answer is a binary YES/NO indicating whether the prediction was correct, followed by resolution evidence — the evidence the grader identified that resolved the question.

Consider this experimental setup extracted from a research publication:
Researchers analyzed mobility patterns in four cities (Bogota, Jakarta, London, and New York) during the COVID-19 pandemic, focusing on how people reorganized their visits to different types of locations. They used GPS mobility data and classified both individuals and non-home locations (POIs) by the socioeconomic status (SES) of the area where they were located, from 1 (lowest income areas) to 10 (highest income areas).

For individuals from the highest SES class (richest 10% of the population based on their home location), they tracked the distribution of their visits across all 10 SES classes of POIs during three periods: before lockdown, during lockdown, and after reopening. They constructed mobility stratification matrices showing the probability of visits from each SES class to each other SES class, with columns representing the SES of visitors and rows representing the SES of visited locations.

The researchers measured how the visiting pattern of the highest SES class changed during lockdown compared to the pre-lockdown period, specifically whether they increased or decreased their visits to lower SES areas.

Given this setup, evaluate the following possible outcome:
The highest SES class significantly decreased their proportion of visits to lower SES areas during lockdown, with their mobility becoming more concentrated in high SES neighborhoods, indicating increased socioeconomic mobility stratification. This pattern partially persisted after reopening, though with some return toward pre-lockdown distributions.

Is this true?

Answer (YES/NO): YES